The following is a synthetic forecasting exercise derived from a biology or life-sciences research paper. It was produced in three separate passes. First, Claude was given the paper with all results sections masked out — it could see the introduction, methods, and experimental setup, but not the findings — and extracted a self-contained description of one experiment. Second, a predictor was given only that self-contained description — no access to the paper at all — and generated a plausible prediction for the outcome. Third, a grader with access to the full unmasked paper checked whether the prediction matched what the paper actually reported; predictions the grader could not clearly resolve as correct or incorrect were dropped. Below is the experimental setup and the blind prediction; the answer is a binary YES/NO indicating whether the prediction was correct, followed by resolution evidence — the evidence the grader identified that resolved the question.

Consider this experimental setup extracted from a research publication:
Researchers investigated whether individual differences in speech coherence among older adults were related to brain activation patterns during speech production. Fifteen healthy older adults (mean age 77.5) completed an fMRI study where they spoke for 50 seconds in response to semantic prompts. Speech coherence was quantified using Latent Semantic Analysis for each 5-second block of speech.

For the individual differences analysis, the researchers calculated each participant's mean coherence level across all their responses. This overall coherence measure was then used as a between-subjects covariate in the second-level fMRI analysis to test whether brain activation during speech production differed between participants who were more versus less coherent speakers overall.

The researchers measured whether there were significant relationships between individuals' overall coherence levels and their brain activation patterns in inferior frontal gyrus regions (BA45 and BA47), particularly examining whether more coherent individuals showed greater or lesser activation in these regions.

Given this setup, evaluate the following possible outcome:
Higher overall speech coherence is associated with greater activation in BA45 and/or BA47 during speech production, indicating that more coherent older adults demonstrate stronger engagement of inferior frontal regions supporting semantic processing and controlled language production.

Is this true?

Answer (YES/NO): NO